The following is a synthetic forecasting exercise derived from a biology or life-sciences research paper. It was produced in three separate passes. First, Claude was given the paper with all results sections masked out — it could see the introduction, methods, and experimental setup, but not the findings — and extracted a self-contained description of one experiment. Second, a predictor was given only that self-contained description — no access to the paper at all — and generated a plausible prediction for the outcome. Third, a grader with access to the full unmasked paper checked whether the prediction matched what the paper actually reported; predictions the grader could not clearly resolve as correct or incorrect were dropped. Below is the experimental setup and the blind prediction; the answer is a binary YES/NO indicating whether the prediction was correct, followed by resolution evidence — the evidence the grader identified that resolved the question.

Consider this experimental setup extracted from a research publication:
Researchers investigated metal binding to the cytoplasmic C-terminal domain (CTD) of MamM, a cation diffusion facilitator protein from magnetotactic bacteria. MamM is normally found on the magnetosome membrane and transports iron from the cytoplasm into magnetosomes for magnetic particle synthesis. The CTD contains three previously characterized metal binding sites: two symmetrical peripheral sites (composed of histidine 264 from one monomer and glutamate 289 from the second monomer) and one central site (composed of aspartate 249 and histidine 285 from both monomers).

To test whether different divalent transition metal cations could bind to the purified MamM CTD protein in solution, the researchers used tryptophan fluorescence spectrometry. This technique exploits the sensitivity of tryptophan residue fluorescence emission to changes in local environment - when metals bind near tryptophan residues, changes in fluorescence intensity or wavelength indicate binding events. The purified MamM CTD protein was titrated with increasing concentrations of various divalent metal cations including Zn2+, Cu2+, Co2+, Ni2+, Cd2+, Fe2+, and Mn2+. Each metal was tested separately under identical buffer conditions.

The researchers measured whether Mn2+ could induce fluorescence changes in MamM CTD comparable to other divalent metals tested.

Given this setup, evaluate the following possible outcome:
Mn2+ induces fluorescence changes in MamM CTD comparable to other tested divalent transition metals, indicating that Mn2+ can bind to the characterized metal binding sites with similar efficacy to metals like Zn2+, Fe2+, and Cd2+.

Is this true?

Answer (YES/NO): NO